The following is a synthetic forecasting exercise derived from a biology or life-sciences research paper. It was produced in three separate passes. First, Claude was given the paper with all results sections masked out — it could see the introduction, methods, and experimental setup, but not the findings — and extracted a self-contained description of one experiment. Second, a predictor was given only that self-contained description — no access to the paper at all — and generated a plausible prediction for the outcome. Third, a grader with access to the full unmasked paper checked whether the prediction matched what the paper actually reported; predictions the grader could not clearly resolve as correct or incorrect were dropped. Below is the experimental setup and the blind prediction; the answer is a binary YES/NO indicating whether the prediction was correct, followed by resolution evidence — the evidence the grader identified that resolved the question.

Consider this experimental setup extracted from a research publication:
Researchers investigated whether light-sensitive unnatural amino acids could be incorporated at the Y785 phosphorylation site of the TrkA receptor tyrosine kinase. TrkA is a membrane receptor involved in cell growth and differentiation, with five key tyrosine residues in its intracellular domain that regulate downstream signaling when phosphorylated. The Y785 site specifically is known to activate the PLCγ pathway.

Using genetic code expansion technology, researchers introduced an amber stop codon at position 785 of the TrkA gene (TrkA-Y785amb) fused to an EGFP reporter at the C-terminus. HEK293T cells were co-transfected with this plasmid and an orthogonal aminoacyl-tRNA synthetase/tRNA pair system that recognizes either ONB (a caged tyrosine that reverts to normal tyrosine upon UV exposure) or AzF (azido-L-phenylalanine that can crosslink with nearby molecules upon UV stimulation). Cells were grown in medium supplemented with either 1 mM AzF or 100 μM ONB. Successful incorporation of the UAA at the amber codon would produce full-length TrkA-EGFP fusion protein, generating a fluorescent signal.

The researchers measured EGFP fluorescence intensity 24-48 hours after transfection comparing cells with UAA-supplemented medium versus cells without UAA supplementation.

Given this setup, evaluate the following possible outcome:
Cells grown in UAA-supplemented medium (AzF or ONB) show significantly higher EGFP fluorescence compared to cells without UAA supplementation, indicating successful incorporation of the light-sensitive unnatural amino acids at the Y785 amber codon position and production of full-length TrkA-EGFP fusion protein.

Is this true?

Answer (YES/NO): YES